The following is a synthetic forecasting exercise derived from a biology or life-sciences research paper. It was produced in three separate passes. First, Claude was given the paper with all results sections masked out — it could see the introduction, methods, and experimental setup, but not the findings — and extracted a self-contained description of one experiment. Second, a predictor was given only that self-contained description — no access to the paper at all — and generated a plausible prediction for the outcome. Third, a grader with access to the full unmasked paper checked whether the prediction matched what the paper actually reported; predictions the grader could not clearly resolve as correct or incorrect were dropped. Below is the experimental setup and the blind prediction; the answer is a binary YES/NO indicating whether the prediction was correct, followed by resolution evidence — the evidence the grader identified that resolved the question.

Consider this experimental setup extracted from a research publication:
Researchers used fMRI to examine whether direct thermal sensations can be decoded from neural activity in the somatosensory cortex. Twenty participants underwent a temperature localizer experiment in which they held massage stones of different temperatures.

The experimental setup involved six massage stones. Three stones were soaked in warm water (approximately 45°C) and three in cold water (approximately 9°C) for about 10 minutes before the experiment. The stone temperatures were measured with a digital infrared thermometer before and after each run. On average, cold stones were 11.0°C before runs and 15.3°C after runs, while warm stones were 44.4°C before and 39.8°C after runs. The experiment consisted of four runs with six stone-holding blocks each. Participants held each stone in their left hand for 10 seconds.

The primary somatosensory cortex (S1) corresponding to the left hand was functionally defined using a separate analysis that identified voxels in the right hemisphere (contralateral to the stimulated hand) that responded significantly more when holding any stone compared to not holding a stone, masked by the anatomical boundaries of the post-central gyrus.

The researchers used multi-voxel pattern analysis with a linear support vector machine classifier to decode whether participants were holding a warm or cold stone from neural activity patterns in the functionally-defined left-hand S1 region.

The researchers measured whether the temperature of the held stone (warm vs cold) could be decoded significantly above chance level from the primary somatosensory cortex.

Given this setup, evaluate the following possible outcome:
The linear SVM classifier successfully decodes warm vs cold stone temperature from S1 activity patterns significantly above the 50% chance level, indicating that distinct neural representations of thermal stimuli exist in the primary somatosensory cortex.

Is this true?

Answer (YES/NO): YES